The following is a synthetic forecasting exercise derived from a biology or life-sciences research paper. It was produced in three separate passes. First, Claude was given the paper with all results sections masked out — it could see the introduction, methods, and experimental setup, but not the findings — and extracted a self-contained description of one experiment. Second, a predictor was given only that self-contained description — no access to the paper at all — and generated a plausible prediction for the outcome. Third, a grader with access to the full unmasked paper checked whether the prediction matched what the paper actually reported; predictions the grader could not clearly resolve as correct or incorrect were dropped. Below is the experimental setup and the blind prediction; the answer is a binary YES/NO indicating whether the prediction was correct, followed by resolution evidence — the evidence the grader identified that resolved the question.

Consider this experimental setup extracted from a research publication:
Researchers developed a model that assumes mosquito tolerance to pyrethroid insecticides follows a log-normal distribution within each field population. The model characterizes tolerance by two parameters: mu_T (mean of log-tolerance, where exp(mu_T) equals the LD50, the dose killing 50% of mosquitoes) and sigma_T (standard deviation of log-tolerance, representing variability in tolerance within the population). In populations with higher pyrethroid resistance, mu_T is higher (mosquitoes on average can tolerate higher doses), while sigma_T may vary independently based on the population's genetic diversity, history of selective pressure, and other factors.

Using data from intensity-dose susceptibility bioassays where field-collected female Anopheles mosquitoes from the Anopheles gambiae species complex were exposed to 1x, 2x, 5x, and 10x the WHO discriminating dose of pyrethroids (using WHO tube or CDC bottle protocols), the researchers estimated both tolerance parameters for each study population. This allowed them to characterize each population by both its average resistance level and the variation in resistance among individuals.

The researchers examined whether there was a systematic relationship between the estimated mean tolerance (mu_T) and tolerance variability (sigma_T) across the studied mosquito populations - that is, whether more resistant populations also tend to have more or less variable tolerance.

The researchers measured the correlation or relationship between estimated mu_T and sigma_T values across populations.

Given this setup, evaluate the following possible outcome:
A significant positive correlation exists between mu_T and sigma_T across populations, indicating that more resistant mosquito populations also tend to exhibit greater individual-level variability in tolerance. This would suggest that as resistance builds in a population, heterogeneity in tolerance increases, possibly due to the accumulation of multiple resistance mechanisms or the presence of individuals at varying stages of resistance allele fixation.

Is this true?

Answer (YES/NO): NO